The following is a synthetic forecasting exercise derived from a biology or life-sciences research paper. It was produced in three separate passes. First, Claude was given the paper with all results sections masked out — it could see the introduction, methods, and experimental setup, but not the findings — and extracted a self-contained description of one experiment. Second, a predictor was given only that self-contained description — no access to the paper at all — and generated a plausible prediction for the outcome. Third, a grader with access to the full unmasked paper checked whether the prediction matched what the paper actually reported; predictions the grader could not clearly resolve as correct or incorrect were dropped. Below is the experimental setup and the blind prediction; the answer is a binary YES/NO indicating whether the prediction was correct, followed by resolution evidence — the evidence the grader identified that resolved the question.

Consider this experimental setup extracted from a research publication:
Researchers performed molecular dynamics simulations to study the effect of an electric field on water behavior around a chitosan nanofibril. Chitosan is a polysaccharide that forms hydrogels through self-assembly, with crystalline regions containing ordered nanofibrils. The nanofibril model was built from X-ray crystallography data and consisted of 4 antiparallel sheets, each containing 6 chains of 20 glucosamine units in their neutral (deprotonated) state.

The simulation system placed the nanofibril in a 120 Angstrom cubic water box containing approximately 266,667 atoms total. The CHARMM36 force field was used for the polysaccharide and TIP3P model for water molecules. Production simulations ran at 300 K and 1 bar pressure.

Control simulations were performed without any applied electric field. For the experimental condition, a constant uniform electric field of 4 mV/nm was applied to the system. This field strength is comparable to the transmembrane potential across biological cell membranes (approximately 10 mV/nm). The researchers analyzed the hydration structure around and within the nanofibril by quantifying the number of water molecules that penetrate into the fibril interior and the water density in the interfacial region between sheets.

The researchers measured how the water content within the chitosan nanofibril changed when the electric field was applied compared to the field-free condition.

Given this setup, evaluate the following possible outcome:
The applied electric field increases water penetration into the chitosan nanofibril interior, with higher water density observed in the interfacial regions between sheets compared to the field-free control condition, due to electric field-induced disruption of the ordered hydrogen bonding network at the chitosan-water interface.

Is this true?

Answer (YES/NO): NO